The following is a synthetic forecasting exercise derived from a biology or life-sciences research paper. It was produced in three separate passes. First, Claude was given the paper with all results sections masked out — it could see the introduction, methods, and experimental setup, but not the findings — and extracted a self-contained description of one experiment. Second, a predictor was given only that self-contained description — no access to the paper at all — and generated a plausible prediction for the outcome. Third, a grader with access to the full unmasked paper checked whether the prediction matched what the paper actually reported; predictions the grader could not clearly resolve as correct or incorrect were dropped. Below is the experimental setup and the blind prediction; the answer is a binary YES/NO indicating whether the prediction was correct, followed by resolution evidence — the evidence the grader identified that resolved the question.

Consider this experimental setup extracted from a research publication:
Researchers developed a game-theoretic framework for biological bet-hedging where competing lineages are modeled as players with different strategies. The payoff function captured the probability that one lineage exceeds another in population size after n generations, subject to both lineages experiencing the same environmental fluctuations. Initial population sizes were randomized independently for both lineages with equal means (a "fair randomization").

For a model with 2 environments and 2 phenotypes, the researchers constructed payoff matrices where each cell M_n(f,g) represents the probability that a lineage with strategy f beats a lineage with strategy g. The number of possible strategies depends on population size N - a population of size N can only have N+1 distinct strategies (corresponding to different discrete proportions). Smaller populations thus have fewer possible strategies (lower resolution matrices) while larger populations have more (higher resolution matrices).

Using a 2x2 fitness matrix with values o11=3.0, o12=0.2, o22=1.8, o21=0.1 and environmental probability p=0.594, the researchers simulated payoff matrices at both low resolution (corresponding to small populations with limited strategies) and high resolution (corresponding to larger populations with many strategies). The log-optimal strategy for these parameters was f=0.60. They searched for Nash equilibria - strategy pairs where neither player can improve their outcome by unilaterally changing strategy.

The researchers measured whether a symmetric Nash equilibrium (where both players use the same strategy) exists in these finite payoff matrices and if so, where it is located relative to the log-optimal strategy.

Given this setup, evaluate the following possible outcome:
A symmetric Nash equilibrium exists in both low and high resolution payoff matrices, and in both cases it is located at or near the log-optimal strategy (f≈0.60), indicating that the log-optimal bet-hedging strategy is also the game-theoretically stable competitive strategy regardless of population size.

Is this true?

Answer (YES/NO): YES